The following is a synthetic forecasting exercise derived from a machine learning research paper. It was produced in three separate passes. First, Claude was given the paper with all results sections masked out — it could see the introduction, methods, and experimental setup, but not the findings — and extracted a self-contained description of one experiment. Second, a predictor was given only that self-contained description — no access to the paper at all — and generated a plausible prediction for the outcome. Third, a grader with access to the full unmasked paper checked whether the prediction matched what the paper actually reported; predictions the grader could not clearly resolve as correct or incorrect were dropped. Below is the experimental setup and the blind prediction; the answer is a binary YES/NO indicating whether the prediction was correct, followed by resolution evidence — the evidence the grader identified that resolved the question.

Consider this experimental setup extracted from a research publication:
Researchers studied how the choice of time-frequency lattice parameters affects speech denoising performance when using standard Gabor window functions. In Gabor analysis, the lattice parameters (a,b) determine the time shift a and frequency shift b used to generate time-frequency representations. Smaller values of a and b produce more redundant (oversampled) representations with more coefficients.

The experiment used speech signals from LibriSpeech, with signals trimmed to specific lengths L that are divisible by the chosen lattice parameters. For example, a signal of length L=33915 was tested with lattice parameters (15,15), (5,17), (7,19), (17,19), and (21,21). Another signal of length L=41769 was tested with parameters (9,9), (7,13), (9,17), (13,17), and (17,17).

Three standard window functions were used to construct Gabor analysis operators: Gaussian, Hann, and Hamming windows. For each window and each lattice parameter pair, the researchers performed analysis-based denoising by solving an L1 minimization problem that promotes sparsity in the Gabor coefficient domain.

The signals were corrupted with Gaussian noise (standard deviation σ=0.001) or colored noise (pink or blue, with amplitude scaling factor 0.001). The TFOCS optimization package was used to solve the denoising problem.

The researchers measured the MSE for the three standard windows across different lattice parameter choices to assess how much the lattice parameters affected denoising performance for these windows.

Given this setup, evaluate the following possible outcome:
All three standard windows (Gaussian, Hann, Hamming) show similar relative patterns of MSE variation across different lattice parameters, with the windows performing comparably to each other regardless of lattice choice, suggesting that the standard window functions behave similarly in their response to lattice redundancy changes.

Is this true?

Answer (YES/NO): YES